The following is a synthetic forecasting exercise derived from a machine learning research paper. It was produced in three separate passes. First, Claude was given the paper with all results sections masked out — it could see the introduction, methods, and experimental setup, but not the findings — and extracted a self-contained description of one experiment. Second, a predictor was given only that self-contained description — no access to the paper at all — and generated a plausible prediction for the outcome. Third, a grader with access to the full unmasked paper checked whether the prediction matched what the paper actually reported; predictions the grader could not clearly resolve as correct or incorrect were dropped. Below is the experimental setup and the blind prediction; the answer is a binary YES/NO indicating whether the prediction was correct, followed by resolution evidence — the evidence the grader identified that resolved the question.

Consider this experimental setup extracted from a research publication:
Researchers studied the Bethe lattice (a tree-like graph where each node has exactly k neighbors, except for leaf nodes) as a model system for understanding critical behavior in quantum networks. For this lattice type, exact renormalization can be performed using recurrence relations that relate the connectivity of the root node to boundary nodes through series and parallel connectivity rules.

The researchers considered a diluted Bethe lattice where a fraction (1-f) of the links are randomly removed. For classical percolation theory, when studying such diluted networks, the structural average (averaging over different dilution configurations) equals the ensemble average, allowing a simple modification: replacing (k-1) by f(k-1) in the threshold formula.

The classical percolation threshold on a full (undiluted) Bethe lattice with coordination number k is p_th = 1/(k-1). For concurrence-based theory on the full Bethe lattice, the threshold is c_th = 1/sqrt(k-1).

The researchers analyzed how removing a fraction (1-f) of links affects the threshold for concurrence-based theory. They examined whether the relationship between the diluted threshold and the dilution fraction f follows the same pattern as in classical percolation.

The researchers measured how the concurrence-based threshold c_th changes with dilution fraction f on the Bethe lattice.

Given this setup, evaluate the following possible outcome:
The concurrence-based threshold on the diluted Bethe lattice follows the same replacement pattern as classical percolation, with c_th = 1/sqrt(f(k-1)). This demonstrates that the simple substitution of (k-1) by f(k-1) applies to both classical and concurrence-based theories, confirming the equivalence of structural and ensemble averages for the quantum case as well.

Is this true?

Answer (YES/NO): NO